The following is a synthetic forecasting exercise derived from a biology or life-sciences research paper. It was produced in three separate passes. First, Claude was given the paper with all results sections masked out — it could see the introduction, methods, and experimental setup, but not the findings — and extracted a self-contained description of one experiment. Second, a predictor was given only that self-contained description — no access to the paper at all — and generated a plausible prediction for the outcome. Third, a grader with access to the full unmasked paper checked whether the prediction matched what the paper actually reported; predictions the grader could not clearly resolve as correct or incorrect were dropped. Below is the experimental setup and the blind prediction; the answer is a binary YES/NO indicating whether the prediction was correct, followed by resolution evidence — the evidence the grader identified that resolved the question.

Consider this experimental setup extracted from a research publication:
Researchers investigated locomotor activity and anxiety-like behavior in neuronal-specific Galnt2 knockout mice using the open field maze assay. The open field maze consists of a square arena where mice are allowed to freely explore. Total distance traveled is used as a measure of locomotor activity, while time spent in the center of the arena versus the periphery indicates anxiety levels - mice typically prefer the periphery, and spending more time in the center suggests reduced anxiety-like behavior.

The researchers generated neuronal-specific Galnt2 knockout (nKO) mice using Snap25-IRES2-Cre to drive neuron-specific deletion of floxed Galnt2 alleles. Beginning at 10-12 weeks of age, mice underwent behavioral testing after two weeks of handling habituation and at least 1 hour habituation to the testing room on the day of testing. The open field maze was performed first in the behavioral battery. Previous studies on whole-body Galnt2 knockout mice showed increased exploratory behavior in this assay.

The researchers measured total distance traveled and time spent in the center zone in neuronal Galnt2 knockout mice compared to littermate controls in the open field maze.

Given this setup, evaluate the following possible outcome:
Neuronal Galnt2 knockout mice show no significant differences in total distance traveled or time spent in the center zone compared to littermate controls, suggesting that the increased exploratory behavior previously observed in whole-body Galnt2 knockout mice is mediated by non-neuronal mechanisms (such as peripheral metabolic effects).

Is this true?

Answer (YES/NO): NO